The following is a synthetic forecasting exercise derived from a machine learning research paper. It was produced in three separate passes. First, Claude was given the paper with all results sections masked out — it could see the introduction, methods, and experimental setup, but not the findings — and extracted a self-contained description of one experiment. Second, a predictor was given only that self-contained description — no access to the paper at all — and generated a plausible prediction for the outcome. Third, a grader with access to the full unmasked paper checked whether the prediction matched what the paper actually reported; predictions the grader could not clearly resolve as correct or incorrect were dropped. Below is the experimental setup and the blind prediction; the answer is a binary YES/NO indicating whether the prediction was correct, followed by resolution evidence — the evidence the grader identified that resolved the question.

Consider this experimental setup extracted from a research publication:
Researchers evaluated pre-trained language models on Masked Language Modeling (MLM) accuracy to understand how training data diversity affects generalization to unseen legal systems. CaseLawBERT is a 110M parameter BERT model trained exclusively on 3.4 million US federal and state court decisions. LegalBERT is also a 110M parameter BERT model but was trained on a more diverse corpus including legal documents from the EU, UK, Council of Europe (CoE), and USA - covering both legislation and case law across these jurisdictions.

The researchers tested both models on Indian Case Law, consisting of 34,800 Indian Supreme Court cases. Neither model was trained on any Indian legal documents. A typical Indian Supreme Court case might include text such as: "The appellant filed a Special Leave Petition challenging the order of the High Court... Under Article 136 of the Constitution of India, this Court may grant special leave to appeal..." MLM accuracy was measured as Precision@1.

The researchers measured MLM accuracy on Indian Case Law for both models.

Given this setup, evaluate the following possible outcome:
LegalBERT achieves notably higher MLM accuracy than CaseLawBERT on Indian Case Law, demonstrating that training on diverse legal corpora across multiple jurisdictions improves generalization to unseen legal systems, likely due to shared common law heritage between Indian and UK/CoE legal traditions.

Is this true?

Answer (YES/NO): YES